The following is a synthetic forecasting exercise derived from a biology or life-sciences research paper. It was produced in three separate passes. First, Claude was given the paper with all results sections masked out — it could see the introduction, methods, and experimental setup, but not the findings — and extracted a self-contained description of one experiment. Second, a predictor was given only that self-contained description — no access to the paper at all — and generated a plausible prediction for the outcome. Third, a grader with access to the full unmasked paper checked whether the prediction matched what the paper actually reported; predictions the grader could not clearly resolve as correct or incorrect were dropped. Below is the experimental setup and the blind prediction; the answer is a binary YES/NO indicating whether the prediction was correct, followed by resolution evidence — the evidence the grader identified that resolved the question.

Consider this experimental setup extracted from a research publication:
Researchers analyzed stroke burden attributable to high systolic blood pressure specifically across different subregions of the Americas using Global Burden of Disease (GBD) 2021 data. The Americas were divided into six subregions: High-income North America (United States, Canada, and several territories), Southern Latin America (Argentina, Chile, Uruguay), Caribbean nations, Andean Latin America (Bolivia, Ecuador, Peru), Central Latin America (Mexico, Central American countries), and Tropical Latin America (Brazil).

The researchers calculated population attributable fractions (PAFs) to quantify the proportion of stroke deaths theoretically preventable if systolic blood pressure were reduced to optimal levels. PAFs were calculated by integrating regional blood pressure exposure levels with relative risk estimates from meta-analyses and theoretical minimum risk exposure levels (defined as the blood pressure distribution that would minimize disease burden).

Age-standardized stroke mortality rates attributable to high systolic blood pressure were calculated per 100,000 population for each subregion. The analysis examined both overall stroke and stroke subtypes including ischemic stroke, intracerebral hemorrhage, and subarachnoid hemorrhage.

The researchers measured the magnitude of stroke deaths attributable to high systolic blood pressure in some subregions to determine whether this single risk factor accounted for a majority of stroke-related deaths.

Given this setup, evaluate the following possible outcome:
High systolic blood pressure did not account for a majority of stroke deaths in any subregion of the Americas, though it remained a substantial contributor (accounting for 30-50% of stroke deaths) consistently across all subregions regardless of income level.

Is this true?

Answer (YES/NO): NO